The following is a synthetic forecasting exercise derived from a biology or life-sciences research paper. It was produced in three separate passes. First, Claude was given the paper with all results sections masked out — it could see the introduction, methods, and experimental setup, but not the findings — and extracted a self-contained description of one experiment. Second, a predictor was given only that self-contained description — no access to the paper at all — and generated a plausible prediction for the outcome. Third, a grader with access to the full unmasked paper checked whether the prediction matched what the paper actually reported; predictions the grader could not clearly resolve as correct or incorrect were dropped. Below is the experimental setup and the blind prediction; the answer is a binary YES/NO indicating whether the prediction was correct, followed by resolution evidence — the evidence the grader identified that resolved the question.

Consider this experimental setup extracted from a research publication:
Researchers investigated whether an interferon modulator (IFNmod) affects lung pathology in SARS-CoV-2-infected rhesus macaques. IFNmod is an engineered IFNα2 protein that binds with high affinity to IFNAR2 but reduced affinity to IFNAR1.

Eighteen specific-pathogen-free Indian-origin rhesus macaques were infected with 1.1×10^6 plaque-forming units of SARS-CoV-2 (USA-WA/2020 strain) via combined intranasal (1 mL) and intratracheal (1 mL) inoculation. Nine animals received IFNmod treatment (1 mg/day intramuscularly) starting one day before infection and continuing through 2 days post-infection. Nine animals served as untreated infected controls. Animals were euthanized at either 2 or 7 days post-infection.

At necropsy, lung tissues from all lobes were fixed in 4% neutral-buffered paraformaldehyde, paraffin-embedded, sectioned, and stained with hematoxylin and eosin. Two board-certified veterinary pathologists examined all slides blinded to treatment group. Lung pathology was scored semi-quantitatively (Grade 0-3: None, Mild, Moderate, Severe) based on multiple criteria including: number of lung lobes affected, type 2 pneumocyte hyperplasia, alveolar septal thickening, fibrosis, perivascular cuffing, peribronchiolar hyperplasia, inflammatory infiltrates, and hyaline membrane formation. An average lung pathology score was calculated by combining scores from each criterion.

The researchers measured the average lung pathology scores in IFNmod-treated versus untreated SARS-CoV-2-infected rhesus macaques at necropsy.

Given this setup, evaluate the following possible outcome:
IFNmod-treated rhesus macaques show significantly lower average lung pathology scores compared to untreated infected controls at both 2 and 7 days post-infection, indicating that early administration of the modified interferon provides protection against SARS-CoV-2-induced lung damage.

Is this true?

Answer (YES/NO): NO